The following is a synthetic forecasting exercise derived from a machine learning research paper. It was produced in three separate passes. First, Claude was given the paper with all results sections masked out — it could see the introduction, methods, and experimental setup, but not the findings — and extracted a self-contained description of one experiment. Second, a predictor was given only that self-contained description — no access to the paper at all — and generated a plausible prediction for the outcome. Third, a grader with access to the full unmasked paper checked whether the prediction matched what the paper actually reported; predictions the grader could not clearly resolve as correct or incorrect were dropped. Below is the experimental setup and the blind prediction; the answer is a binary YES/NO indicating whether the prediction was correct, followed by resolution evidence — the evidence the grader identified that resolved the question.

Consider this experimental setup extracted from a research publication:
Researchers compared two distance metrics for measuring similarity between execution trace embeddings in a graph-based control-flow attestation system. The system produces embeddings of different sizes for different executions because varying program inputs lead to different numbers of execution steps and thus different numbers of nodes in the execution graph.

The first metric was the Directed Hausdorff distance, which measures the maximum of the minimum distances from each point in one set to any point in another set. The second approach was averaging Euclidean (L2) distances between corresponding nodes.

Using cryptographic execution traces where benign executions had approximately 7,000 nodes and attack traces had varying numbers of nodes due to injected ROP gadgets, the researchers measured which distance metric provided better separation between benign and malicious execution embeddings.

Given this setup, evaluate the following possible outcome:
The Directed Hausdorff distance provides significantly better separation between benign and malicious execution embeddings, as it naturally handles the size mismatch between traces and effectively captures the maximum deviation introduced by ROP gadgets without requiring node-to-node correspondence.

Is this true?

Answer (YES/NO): YES